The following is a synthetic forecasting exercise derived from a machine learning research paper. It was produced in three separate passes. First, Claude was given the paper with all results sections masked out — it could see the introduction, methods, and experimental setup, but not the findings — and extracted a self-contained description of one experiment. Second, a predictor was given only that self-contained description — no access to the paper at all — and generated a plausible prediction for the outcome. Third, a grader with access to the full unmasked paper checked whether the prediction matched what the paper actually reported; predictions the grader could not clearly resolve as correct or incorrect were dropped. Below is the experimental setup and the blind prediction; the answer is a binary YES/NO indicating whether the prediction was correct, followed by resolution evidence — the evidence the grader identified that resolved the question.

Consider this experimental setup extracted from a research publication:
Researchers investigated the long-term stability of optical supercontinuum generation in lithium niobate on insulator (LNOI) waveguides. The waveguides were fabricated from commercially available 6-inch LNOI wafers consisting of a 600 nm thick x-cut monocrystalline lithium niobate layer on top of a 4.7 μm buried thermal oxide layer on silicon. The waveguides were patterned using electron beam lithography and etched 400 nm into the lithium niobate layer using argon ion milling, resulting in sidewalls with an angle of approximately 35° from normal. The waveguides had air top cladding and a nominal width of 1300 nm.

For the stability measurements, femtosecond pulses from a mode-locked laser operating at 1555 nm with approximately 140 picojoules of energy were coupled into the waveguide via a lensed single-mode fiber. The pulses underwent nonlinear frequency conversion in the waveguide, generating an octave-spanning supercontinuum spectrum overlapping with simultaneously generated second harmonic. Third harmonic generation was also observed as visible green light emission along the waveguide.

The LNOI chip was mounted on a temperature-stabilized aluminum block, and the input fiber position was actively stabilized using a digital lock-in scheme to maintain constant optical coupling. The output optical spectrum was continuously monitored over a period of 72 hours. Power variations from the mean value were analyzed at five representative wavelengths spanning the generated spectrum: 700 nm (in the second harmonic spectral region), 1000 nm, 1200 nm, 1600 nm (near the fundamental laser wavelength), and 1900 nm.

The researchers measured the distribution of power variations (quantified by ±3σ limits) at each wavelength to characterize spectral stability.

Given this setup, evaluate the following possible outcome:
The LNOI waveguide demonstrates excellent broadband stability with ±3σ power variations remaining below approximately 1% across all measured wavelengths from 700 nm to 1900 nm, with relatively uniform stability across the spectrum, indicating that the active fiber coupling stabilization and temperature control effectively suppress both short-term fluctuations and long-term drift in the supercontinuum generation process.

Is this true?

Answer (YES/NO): NO